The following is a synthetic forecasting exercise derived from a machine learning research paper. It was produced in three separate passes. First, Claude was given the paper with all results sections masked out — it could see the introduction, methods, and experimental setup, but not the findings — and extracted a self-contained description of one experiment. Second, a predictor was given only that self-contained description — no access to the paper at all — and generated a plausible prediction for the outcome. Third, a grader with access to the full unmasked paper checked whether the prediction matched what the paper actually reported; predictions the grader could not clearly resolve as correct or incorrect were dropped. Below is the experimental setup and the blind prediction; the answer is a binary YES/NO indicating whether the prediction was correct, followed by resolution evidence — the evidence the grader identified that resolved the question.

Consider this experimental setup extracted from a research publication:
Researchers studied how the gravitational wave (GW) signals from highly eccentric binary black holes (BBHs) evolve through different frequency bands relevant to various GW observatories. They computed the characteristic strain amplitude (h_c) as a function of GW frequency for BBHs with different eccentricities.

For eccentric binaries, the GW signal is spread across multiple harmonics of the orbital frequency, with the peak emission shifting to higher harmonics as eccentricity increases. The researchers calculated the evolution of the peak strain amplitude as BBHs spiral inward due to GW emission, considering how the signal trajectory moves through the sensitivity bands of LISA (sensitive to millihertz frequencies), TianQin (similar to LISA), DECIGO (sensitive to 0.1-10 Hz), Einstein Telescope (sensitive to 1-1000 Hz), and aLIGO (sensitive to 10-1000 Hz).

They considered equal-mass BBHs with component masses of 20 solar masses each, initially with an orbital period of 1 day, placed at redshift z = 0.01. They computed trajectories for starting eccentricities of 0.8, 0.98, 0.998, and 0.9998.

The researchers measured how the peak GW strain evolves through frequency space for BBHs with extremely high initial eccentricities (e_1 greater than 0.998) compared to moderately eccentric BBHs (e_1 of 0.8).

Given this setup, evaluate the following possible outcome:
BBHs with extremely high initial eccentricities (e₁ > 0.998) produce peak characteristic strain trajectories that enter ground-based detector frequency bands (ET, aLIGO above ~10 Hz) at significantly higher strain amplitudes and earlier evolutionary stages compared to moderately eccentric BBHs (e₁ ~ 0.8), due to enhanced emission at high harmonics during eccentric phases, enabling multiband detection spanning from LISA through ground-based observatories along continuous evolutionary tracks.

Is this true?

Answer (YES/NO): NO